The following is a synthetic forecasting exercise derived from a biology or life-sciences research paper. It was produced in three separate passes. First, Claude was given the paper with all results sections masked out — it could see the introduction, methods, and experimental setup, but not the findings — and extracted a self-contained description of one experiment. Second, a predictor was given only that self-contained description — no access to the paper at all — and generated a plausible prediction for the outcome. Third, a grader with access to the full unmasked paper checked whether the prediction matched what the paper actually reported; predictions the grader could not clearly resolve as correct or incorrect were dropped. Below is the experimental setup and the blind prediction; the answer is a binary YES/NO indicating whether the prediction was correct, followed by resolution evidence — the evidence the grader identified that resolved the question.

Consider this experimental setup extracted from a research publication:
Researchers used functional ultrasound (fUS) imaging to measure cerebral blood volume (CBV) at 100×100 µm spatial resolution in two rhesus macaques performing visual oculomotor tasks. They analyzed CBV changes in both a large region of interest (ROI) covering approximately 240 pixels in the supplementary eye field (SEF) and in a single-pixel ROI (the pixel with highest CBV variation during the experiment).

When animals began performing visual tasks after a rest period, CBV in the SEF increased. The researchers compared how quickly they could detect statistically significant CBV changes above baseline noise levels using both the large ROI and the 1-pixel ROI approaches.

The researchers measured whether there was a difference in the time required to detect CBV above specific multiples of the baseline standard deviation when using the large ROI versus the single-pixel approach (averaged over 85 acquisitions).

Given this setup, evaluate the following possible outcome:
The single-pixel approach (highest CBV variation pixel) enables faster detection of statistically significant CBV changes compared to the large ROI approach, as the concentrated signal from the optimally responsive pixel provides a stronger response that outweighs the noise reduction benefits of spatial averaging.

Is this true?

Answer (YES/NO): NO